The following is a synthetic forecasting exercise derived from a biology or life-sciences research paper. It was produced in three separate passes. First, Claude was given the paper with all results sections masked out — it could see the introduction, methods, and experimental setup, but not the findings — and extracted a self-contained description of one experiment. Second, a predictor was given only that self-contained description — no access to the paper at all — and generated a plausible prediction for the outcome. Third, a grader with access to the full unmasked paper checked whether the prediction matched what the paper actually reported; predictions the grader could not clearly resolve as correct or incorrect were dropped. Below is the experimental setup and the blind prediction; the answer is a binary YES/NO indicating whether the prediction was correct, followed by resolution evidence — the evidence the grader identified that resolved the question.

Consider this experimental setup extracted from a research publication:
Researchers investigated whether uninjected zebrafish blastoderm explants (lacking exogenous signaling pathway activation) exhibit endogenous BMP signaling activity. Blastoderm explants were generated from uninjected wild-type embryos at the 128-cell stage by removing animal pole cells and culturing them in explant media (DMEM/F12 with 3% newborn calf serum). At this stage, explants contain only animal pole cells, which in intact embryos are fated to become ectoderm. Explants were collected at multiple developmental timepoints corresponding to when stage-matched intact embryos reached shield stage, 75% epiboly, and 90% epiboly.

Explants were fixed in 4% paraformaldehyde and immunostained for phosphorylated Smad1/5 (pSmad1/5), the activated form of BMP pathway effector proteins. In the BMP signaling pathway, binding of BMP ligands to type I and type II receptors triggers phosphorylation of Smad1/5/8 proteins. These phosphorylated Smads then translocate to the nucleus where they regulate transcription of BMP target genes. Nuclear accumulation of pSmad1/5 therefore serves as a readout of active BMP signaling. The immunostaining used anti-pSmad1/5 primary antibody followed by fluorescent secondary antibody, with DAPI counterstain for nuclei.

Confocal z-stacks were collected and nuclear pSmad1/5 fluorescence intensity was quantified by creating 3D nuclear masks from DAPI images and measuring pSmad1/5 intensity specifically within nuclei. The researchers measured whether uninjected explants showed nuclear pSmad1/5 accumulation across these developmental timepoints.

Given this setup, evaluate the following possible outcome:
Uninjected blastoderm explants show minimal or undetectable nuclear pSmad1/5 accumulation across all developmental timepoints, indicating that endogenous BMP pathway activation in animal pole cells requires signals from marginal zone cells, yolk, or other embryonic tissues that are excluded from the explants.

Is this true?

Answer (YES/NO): NO